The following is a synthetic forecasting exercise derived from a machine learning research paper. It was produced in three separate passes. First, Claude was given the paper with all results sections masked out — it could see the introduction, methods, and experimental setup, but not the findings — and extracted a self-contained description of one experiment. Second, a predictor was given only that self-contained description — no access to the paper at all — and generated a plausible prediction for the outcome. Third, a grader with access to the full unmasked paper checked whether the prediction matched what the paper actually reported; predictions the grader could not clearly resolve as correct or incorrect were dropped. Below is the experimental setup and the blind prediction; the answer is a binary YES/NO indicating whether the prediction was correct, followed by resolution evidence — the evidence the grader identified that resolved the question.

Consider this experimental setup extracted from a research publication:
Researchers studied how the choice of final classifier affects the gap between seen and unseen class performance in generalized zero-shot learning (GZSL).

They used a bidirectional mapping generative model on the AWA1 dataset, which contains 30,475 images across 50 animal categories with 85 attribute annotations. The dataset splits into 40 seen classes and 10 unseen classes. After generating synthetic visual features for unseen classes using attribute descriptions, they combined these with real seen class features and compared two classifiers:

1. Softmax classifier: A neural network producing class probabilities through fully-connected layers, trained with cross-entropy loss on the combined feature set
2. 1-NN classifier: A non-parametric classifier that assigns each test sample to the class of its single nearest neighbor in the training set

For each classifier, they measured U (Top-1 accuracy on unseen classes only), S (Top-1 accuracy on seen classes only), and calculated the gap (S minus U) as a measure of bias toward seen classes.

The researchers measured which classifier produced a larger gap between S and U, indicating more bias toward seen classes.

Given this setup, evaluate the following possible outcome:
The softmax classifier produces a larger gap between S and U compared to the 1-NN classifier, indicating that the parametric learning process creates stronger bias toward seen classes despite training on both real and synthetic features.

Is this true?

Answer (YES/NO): NO